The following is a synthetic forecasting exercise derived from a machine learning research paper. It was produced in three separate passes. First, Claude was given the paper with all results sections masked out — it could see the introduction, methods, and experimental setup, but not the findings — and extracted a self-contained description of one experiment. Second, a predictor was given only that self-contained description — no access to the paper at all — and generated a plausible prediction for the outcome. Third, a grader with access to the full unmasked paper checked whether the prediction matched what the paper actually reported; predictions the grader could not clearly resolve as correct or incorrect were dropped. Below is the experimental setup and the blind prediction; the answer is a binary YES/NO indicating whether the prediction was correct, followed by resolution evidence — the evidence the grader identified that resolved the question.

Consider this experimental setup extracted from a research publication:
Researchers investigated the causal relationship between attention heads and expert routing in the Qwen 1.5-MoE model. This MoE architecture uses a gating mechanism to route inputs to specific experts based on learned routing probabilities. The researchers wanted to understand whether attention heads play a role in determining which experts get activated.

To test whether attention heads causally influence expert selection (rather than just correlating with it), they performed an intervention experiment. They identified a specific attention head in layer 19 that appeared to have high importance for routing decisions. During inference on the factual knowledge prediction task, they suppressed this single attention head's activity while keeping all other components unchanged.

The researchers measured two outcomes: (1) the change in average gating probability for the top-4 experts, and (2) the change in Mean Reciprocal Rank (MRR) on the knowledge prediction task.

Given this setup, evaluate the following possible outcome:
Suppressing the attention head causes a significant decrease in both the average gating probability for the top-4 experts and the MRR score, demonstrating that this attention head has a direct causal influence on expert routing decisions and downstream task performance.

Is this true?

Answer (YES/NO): YES